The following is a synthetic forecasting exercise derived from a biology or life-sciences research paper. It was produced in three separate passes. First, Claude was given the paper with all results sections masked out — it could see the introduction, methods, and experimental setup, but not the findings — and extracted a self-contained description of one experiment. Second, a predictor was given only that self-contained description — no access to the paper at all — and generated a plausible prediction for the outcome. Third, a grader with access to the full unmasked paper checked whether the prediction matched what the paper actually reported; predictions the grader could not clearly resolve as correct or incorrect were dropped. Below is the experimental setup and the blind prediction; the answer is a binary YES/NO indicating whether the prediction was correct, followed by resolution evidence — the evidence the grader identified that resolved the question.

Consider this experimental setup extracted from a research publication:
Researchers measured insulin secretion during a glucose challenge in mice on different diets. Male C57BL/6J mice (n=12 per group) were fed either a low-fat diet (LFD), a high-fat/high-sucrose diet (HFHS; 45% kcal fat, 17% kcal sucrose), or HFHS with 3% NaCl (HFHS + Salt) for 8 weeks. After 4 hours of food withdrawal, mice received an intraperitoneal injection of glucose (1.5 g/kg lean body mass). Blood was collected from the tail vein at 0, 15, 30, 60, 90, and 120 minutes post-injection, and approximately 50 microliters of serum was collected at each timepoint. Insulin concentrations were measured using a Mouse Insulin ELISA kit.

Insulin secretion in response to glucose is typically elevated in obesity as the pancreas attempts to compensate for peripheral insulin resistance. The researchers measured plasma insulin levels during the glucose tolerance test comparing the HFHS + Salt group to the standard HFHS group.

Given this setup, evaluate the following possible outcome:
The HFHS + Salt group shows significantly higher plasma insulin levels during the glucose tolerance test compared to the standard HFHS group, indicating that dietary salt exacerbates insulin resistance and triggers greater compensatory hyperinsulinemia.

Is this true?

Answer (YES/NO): NO